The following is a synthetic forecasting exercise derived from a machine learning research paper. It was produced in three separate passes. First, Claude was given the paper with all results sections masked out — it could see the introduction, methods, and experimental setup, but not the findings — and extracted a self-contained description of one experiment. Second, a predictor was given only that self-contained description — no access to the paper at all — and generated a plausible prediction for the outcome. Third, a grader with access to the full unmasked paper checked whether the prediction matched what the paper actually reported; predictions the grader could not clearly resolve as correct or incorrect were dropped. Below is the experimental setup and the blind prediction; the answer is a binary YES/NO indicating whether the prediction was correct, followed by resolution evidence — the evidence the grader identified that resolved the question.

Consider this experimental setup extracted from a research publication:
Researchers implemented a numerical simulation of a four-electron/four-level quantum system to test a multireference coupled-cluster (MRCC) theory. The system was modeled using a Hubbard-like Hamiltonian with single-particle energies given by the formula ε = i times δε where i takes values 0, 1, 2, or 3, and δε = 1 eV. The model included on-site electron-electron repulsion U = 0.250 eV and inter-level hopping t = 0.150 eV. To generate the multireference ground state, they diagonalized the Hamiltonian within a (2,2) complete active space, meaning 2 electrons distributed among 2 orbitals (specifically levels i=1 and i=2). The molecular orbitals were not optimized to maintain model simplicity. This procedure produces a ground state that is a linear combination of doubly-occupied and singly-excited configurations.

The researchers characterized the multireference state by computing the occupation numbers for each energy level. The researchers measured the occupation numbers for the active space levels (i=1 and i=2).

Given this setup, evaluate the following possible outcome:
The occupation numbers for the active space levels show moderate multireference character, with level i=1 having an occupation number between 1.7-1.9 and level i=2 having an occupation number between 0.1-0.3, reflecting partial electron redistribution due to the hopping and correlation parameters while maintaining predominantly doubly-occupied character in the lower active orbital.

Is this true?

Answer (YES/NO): NO